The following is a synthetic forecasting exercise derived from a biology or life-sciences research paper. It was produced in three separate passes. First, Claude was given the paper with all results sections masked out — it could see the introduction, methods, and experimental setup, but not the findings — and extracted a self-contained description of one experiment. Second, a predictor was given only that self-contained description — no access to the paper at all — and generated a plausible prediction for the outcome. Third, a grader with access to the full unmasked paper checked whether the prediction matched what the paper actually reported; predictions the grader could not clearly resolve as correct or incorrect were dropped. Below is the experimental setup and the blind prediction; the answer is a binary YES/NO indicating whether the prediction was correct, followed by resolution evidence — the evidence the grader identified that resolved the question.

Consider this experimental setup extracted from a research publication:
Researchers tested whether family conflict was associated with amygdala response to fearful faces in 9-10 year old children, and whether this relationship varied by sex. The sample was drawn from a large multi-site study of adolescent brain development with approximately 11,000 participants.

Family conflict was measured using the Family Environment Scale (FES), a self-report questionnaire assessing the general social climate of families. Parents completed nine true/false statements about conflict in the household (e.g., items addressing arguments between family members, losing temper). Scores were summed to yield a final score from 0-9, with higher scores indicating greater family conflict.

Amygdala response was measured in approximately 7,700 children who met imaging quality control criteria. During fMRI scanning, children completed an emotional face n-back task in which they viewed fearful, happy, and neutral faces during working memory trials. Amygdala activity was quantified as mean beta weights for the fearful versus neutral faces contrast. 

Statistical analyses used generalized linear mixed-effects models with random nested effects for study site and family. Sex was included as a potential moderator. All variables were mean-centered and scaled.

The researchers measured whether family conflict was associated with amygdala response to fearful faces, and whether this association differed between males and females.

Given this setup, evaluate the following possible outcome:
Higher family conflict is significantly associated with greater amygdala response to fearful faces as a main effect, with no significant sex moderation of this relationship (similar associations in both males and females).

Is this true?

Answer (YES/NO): NO